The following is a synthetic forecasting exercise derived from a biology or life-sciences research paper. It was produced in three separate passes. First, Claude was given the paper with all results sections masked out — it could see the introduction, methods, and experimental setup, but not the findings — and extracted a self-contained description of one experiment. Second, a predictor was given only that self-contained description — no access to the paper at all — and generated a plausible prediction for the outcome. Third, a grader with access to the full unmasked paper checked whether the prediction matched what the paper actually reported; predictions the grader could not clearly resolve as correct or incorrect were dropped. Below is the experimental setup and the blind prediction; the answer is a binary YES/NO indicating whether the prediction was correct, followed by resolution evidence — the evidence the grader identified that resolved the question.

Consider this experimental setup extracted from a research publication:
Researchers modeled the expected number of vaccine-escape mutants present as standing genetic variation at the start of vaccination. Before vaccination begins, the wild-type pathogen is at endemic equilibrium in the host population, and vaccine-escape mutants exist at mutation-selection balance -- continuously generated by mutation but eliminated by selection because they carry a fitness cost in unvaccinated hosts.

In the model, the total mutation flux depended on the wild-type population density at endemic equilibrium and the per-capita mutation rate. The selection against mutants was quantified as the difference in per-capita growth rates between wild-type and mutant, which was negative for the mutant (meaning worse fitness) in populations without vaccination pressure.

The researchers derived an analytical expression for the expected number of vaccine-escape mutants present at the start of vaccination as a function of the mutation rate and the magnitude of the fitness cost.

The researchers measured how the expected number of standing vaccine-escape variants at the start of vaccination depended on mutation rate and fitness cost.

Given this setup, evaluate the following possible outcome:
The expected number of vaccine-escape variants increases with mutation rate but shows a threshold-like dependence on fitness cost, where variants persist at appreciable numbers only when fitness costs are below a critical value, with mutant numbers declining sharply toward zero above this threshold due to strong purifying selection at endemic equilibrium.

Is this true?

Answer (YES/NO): NO